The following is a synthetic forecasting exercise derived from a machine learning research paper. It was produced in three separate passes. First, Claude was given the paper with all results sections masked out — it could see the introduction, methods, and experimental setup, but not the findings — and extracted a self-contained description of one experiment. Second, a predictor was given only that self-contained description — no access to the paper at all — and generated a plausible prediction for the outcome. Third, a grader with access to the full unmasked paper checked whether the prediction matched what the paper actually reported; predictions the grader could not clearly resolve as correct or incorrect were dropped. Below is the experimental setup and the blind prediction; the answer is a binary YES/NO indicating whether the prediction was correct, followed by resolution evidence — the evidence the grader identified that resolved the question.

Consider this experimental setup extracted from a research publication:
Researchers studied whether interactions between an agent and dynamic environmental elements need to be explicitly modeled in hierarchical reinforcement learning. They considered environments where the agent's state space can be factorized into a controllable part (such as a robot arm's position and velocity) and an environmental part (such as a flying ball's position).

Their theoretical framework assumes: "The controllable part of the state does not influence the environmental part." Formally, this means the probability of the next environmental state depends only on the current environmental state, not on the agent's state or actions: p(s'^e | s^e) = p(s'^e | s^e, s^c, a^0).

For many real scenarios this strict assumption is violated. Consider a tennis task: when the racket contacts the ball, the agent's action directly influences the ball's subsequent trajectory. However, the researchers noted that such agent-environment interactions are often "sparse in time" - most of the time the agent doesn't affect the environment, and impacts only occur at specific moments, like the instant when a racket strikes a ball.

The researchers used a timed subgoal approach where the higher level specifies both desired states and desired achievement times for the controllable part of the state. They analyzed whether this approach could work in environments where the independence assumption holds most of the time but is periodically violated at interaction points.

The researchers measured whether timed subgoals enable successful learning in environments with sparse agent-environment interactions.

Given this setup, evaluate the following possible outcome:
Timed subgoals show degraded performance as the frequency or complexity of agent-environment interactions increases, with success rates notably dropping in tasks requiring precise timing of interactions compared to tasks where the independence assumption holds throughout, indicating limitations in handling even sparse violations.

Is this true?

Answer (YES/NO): NO